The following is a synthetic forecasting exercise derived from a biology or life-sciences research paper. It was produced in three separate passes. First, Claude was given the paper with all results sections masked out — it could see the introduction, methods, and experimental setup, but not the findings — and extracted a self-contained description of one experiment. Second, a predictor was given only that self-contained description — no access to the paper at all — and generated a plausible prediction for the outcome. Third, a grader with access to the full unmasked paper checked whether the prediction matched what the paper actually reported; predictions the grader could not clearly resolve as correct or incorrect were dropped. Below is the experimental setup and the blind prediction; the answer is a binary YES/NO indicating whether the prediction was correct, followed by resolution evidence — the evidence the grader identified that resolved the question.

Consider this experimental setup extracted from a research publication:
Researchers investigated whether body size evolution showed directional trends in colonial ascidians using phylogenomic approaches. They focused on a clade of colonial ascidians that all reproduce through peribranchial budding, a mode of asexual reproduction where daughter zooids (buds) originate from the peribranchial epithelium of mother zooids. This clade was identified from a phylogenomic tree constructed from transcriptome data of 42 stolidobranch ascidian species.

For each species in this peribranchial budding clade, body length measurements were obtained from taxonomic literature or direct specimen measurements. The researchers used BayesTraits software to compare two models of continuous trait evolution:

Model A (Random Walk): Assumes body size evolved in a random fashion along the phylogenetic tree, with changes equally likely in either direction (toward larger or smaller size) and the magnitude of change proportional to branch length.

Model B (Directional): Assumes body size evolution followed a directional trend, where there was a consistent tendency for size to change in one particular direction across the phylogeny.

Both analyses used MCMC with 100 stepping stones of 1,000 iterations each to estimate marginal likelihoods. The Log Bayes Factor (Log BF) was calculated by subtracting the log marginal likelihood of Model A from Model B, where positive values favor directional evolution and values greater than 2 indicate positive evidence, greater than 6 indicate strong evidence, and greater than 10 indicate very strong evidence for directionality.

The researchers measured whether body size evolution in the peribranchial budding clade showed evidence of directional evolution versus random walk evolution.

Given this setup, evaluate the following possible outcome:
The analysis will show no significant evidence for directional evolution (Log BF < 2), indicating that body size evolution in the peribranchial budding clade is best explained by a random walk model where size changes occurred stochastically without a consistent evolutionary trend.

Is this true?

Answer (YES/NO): NO